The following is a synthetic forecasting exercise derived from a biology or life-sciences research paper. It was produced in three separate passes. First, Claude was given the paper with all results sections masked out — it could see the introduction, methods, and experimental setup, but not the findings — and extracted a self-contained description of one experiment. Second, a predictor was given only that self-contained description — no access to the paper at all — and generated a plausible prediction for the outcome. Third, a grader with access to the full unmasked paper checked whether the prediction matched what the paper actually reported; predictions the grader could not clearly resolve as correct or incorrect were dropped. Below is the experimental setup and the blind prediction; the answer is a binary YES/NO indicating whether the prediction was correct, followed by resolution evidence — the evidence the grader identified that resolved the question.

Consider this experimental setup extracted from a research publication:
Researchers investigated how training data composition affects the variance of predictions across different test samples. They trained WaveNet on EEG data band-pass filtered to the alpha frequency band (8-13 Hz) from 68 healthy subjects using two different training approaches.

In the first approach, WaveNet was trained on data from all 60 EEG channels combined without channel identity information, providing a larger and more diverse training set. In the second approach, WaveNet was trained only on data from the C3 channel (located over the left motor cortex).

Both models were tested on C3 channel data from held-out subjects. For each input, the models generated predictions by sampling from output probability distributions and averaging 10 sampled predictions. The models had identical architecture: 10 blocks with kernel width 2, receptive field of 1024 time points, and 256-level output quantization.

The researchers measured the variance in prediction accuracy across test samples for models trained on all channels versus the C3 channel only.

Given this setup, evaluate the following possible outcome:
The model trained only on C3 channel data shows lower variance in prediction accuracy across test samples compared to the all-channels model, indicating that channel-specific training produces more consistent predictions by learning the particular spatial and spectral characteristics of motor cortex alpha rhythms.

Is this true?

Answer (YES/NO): NO